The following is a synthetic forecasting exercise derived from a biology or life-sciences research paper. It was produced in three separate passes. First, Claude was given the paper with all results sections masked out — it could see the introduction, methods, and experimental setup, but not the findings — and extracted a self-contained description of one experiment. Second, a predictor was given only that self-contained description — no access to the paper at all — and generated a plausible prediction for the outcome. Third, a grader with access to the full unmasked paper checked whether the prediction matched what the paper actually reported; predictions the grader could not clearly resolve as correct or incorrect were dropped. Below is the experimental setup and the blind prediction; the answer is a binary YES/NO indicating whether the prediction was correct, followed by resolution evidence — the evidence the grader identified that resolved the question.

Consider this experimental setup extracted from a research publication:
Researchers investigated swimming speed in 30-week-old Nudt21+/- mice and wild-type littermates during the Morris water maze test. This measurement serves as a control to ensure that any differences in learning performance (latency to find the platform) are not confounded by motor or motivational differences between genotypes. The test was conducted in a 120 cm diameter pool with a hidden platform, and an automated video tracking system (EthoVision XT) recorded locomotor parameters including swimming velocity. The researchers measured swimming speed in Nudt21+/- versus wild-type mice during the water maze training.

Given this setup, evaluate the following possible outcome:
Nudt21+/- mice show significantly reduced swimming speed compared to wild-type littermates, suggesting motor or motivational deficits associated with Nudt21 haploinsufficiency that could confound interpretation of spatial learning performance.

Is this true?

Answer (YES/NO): NO